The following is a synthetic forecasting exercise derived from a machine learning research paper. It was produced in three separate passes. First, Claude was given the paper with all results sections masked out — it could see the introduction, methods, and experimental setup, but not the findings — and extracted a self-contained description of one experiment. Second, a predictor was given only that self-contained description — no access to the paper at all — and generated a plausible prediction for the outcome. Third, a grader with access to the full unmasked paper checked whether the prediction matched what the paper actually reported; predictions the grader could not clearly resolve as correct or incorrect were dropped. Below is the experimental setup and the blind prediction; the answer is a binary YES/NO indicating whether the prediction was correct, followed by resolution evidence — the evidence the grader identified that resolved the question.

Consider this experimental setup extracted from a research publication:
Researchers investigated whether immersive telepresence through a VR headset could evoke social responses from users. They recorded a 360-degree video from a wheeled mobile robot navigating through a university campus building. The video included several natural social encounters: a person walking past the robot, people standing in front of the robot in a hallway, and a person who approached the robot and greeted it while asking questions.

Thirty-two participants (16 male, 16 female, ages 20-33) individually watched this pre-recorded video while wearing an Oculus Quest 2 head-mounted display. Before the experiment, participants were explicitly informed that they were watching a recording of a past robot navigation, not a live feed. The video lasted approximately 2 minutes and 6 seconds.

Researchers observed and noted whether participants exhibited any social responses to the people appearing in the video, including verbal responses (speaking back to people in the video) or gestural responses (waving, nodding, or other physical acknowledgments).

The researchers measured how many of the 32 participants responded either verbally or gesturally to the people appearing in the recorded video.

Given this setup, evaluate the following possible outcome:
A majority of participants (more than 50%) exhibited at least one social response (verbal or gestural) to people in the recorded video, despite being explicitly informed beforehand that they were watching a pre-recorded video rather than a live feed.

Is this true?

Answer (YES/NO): NO